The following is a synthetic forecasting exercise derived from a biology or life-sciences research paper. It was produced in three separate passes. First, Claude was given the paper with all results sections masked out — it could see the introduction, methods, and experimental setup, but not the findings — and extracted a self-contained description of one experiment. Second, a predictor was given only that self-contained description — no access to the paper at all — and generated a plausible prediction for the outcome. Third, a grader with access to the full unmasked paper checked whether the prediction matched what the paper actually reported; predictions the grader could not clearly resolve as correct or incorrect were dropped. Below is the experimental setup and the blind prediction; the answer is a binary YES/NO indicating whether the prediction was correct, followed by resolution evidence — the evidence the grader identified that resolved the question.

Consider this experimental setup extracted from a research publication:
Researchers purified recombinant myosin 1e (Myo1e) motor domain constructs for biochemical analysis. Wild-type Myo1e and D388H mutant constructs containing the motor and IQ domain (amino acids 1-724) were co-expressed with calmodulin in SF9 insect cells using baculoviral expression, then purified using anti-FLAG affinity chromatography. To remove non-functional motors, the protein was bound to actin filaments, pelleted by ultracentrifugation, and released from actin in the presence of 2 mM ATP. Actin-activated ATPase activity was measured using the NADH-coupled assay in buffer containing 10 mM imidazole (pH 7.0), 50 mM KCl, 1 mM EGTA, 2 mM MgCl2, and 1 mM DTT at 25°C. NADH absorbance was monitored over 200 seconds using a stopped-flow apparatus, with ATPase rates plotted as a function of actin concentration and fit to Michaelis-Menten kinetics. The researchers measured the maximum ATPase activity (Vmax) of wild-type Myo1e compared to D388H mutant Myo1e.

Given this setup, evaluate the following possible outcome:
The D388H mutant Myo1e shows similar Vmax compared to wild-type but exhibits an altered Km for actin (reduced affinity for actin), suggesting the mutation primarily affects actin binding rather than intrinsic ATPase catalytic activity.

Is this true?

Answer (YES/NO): NO